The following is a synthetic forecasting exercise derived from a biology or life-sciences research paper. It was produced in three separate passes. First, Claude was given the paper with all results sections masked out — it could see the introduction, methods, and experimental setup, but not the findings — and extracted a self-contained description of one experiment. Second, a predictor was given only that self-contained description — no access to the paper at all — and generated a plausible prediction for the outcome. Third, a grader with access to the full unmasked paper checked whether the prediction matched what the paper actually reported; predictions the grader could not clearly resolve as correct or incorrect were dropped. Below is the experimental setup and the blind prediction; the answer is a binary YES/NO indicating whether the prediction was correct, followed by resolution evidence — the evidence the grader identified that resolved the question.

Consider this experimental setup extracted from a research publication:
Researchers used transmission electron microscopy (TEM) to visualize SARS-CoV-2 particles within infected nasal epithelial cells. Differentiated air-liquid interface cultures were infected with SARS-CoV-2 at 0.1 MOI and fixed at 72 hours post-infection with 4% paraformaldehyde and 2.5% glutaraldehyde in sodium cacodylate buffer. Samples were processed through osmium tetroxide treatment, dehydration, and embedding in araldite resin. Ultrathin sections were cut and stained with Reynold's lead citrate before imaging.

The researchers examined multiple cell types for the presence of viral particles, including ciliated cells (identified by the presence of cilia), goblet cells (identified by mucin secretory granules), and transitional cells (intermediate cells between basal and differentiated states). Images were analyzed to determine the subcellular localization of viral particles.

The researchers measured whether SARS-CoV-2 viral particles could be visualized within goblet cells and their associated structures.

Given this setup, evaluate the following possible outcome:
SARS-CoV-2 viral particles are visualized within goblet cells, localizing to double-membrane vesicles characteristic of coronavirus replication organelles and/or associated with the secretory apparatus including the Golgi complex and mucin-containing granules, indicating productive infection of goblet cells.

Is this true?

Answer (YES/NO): NO